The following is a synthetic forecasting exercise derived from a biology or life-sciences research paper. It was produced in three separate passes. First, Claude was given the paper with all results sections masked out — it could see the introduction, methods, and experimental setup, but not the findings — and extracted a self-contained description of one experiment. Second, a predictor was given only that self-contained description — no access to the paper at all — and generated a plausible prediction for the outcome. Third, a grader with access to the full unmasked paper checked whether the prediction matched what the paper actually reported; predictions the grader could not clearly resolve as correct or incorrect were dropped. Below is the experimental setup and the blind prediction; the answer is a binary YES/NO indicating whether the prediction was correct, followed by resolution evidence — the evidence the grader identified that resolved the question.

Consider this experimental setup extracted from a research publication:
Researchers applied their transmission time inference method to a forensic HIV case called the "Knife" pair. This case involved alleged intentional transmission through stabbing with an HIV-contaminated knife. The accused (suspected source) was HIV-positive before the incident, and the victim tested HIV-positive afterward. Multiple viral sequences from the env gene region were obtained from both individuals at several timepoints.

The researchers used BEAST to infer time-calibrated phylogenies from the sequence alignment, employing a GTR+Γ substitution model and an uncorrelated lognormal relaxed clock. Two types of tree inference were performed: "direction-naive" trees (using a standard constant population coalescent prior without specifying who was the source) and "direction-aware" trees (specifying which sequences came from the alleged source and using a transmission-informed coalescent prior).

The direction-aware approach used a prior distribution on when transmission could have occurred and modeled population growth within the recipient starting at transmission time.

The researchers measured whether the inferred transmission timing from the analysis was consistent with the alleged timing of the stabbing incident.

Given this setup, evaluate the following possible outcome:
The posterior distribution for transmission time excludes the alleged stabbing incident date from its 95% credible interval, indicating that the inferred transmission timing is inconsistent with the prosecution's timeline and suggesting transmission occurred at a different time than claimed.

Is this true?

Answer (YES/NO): NO